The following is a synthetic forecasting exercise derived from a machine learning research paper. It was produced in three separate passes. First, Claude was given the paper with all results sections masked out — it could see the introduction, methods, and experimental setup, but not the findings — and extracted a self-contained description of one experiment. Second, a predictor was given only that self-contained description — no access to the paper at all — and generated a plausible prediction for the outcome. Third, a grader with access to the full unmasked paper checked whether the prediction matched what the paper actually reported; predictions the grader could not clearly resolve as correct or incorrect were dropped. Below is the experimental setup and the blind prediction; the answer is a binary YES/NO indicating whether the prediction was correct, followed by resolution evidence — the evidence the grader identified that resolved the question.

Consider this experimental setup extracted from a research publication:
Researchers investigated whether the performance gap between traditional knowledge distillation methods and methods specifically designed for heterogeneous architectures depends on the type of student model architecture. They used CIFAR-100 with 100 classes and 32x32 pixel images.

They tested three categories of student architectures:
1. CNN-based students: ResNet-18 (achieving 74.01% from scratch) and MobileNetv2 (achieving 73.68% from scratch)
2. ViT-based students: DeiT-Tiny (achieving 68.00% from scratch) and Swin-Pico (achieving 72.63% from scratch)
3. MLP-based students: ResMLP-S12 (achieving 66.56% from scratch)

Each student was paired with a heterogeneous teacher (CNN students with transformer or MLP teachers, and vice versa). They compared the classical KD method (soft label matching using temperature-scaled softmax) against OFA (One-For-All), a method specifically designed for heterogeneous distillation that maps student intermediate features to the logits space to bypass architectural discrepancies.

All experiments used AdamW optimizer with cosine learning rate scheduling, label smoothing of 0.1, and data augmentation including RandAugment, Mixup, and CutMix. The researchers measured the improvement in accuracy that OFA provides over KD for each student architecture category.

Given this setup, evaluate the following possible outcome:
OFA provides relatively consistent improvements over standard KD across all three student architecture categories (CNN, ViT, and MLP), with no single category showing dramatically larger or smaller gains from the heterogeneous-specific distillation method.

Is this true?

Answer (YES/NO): NO